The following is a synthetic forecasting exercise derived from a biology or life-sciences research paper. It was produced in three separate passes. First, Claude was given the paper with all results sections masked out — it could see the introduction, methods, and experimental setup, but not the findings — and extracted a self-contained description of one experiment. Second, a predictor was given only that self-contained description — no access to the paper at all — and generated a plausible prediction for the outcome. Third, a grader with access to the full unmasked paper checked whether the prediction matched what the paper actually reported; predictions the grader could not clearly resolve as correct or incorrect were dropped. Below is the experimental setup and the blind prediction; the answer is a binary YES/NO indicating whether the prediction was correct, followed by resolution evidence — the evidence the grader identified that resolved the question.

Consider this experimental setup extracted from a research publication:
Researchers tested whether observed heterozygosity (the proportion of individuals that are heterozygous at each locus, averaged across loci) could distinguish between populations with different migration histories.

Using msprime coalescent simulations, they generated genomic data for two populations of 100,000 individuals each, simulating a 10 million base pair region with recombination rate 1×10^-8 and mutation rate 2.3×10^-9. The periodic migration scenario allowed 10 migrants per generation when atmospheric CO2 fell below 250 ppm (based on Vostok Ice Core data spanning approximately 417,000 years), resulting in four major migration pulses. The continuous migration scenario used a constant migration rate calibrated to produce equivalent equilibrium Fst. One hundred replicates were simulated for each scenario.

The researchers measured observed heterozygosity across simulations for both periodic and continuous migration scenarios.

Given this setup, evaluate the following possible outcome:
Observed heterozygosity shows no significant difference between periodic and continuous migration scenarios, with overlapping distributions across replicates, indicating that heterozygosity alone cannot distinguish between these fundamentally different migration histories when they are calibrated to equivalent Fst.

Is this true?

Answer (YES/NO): NO